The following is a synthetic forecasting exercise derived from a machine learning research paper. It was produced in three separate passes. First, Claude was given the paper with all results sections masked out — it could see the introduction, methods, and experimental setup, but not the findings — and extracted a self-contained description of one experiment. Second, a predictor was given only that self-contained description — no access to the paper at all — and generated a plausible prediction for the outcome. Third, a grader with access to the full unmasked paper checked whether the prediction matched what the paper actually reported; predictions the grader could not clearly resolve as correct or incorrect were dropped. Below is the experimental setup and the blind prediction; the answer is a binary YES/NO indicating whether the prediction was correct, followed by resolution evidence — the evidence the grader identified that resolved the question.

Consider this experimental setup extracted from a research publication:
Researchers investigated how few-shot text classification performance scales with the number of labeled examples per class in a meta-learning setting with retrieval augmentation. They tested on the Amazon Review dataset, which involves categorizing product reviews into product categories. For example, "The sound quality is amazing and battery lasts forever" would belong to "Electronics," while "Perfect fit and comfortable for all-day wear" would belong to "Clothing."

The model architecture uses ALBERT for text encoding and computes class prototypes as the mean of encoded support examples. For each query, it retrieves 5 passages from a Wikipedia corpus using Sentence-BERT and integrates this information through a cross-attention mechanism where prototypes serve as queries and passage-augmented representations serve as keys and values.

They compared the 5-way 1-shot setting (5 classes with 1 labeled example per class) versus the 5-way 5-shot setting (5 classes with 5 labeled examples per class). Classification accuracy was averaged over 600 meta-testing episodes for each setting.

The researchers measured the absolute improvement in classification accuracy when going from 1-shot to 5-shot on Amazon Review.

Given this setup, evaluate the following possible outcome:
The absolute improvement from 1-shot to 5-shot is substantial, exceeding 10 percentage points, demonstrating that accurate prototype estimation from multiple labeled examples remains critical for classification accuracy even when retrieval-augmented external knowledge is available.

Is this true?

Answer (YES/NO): YES